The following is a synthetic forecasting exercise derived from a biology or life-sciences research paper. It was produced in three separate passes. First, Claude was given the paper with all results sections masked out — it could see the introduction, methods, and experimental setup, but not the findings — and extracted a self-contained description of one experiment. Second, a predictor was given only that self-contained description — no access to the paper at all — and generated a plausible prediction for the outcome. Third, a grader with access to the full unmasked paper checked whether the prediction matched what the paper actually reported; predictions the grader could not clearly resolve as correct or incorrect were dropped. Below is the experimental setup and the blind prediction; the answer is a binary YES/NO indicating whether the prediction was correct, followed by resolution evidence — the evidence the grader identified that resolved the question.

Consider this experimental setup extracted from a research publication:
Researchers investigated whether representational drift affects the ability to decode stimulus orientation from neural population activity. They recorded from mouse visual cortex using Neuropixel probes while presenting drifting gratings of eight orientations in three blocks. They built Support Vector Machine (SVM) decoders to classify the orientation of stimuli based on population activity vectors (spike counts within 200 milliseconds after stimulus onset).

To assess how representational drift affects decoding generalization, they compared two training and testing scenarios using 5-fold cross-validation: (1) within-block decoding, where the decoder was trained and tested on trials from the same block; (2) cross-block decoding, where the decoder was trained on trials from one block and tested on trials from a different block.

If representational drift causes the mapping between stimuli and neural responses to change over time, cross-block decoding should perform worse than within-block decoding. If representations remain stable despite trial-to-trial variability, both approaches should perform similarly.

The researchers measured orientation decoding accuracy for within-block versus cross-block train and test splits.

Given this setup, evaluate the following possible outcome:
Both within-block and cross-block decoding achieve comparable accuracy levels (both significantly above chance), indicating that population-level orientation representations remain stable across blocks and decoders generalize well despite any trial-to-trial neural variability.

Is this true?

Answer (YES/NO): YES